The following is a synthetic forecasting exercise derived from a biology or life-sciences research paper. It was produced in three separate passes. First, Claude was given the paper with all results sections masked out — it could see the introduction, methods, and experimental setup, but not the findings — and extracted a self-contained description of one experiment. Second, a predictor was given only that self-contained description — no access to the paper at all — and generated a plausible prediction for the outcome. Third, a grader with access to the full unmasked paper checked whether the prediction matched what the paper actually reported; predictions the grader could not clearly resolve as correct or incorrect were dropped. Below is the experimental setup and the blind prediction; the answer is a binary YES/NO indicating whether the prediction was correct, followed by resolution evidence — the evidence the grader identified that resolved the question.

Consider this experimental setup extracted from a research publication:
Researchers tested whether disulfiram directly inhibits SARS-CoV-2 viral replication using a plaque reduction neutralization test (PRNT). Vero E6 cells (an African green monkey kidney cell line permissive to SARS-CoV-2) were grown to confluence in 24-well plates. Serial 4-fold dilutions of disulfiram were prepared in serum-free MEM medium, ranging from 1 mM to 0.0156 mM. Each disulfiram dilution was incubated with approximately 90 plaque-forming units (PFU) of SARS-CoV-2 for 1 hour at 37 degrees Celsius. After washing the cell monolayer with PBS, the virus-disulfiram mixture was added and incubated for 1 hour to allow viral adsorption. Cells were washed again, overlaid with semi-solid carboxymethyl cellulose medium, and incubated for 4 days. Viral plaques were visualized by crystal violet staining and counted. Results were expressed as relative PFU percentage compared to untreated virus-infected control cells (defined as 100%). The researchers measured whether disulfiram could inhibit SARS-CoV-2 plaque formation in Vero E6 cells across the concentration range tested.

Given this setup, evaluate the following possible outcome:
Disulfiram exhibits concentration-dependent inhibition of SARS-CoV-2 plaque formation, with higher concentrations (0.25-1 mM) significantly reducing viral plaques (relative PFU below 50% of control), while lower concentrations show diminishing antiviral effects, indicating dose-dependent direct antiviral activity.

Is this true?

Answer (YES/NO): NO